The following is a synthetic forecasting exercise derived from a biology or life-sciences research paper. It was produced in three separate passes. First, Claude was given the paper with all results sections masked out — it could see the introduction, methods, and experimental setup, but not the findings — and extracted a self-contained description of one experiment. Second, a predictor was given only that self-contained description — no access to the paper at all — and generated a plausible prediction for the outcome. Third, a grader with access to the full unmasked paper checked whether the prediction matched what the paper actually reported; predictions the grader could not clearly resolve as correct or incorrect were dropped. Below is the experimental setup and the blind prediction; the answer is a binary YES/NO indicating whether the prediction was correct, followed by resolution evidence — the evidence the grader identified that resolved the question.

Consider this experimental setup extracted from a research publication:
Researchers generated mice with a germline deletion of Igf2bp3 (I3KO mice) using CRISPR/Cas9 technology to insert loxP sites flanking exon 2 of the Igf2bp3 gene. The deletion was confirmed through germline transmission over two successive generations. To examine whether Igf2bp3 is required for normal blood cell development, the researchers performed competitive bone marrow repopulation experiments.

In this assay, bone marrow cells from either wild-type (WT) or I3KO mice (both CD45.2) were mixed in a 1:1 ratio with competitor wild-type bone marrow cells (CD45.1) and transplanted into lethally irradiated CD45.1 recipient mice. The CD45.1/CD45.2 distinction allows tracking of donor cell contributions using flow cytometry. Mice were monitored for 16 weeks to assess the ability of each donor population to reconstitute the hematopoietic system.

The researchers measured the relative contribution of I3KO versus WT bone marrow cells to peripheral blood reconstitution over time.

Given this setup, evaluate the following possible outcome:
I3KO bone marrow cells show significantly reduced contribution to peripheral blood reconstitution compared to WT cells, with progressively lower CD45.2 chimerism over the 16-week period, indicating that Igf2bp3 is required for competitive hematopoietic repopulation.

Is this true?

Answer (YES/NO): NO